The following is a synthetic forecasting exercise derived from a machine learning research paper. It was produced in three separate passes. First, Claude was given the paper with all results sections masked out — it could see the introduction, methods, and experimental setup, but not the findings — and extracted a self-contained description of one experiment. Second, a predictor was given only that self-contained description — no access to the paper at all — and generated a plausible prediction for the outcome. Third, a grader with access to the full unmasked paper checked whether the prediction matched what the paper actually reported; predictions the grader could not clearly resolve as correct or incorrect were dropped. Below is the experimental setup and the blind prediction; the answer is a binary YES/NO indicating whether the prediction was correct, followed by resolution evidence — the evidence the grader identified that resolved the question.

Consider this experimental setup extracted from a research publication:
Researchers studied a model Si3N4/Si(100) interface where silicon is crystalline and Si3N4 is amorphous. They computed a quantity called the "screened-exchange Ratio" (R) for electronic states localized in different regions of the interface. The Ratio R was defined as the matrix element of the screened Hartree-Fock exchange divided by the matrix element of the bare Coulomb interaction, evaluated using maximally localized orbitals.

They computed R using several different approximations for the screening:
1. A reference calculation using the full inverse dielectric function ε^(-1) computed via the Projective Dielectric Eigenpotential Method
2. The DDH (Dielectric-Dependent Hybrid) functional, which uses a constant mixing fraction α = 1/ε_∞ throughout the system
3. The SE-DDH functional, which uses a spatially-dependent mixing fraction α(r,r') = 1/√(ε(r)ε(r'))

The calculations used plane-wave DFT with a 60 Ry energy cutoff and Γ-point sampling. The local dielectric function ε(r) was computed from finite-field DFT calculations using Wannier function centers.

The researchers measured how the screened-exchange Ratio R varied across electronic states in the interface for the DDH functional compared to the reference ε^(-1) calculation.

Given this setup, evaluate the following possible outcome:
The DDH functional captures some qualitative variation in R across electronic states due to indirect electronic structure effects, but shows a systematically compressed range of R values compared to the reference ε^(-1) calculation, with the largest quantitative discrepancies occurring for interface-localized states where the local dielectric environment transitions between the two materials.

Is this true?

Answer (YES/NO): NO